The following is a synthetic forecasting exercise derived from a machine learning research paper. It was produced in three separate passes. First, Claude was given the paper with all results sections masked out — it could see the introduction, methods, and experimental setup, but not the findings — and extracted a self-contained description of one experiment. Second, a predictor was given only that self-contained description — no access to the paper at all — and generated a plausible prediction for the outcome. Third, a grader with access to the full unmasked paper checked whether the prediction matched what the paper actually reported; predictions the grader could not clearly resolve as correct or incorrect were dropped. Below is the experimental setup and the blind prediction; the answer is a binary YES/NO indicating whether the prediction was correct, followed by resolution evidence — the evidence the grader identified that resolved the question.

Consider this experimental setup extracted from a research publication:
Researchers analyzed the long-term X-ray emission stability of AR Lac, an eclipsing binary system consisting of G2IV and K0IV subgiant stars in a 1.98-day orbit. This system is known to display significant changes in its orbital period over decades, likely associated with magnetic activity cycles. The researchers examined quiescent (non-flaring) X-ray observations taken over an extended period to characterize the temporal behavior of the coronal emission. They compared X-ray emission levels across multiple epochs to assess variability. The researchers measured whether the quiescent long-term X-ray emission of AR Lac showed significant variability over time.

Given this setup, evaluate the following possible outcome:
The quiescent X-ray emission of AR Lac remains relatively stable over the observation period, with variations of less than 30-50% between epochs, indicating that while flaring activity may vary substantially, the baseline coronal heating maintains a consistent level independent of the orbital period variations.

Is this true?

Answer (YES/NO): YES